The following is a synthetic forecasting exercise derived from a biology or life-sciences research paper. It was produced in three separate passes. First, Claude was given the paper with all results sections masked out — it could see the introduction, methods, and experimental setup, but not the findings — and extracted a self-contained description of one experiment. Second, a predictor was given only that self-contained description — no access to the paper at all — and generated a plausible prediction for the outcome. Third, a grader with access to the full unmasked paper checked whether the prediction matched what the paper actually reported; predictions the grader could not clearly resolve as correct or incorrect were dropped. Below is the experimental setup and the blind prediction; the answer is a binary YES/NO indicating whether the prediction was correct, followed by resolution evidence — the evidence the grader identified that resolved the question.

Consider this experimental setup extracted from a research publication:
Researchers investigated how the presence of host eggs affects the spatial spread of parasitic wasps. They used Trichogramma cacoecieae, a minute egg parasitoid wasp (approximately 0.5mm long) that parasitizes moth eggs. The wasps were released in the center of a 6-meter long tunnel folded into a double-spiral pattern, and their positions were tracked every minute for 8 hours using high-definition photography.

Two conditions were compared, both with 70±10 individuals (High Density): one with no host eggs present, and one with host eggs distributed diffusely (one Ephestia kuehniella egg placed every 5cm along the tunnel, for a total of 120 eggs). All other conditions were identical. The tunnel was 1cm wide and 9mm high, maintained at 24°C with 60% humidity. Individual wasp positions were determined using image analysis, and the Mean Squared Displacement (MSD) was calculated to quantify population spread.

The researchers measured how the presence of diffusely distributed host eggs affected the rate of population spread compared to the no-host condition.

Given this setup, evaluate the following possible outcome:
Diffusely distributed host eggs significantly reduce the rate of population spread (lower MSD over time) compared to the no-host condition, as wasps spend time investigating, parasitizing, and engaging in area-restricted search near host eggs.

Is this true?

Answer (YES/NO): NO